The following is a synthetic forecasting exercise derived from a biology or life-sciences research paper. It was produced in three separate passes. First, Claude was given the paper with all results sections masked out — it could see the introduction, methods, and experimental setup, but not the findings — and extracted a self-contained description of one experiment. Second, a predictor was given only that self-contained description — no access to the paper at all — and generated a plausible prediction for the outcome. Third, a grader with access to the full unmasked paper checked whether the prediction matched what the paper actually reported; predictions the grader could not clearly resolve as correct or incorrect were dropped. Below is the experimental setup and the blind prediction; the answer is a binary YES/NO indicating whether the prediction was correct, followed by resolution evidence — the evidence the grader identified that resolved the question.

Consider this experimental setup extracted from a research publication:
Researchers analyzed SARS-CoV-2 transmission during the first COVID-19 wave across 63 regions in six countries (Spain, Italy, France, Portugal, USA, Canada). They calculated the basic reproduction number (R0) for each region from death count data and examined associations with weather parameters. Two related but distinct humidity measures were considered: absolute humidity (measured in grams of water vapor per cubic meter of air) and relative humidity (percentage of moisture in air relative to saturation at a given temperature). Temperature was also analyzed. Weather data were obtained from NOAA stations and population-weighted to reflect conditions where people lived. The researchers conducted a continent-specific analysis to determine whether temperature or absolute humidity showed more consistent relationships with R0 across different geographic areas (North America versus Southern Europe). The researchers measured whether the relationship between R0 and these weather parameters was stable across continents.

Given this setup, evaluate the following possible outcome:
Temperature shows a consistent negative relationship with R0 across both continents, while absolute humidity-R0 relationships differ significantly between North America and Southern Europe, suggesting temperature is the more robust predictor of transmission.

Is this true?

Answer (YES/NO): NO